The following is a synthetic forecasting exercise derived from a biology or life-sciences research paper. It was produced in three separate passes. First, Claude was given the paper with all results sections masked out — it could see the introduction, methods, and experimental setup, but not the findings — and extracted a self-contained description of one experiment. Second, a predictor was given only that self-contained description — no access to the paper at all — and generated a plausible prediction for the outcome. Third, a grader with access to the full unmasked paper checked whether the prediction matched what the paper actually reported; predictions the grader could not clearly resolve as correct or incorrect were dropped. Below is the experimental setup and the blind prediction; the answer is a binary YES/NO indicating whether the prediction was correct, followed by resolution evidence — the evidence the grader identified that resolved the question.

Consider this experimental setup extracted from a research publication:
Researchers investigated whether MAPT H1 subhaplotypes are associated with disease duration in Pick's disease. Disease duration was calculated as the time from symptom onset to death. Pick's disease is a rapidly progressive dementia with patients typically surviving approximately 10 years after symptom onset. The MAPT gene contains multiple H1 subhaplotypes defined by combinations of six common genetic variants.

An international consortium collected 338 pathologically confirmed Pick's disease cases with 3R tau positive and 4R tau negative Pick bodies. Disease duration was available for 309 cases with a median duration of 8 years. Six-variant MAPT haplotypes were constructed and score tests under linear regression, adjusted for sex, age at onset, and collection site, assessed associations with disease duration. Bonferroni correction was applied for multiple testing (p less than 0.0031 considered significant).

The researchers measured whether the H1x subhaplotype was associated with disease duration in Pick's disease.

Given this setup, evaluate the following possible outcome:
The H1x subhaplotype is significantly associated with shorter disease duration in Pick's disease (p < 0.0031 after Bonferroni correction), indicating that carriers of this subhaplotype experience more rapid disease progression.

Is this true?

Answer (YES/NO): NO